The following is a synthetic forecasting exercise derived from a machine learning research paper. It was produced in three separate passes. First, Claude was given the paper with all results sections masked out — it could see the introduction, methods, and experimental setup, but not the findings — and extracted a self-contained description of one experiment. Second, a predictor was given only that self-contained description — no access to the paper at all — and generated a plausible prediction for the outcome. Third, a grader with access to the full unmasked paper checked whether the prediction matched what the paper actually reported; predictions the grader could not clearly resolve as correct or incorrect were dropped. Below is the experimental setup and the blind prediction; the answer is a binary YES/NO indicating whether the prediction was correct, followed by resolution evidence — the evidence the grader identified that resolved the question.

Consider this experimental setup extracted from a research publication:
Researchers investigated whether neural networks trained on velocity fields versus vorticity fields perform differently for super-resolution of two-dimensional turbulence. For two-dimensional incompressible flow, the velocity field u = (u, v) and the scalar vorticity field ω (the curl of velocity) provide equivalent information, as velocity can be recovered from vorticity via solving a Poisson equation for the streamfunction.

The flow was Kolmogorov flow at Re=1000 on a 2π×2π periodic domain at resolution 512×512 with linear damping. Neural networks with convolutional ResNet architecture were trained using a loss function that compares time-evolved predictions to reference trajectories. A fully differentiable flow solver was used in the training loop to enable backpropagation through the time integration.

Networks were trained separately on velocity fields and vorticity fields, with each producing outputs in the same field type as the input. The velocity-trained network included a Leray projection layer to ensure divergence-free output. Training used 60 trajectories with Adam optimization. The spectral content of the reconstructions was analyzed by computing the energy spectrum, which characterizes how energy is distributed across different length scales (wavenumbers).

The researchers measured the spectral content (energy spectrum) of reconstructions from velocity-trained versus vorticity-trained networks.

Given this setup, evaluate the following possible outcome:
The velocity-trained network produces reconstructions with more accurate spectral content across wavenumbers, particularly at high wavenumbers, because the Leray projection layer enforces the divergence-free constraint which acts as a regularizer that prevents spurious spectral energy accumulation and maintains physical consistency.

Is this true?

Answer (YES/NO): NO